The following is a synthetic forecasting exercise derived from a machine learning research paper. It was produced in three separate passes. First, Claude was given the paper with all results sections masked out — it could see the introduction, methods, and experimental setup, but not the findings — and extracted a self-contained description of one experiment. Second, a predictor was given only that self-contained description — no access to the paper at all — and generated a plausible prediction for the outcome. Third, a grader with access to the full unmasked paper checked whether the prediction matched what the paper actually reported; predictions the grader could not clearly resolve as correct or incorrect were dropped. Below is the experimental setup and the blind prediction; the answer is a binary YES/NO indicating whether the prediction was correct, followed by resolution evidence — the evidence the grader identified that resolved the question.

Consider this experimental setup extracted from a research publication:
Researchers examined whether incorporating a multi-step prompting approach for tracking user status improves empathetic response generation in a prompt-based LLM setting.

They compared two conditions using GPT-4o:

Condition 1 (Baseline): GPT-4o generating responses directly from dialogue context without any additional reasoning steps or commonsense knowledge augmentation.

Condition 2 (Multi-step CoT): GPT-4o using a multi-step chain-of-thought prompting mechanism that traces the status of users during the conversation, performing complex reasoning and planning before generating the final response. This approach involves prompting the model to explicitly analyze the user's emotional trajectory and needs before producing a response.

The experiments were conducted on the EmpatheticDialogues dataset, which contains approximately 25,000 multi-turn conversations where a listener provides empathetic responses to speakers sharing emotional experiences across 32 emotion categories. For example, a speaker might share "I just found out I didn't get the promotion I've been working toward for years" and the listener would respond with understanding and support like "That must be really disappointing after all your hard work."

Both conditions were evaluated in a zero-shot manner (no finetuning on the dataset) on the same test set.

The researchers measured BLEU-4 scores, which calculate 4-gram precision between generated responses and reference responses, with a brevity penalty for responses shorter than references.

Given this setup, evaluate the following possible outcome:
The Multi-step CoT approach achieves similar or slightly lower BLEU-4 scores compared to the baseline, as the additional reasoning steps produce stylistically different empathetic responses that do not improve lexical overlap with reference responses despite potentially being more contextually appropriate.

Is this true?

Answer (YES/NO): NO